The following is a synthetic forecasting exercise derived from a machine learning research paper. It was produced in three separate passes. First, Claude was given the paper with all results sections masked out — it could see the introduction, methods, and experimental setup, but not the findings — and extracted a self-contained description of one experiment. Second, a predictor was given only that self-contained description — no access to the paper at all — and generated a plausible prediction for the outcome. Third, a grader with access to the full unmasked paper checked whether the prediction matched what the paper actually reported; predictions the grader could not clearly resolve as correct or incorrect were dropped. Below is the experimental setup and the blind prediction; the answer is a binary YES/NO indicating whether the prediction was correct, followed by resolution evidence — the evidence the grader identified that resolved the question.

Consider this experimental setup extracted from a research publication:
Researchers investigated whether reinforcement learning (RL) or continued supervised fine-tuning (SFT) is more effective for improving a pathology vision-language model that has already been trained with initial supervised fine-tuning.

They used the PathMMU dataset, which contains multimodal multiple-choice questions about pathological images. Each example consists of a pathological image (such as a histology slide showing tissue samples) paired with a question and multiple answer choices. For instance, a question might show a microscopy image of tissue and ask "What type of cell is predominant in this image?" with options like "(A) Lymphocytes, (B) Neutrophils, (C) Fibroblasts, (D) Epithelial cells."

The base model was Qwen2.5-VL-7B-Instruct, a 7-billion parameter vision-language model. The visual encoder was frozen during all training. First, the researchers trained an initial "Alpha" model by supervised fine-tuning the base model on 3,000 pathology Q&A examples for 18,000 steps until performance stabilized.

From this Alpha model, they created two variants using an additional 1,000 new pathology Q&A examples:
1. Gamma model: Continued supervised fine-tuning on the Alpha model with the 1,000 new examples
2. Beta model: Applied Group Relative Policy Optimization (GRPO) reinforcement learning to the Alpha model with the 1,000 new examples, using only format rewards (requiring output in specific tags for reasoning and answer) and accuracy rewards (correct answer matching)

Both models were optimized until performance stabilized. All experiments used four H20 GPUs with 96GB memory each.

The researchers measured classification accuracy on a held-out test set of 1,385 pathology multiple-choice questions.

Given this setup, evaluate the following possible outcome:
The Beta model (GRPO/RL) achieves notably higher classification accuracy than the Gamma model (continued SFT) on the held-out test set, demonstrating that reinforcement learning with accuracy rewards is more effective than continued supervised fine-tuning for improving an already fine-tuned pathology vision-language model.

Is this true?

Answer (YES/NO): YES